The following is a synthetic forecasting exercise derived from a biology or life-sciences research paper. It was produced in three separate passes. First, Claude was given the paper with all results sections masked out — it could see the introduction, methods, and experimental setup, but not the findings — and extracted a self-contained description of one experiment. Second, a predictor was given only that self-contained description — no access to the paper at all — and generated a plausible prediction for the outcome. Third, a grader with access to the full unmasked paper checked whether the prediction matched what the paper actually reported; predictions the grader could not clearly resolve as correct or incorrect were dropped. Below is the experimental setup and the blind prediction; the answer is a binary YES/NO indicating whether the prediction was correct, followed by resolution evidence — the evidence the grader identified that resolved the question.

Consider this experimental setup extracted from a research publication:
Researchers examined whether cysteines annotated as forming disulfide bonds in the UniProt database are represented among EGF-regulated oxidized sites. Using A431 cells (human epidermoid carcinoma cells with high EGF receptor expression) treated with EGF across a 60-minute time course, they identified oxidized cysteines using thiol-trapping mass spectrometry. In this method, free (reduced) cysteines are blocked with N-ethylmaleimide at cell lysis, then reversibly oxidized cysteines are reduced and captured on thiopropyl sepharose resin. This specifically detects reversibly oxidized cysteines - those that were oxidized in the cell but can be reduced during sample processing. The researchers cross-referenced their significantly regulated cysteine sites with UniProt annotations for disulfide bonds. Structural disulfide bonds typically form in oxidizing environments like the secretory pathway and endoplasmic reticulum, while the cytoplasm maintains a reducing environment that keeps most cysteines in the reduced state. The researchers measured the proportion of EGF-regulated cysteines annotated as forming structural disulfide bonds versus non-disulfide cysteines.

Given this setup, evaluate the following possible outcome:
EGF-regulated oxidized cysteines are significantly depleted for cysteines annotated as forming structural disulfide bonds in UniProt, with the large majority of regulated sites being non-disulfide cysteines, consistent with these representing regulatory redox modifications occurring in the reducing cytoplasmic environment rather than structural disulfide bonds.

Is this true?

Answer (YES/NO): YES